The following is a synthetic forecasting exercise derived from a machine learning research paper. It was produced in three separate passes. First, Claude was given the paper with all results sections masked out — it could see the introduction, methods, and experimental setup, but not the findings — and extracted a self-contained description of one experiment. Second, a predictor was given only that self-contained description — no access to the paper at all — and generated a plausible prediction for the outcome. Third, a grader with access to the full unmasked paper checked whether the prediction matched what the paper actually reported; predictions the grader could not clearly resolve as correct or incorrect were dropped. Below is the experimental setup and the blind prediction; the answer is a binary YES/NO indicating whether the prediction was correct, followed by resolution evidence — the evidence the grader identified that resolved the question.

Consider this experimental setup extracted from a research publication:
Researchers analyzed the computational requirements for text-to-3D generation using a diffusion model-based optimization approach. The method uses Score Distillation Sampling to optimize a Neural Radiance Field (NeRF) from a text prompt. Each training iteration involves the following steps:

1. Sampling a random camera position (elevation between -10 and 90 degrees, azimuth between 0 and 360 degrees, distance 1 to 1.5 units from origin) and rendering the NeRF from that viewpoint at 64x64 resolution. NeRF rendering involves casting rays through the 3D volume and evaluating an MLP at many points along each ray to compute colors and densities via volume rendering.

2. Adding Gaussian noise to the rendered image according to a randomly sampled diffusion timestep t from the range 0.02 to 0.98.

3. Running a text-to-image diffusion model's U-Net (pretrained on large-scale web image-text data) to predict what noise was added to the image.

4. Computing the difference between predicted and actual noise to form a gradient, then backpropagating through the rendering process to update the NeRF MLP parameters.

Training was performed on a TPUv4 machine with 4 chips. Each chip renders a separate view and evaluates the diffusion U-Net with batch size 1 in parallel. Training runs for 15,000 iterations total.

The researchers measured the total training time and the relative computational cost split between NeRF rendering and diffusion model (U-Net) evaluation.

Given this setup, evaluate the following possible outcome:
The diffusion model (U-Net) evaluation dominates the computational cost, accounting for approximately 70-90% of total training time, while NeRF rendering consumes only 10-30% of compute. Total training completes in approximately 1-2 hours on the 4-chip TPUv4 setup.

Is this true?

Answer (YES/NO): NO